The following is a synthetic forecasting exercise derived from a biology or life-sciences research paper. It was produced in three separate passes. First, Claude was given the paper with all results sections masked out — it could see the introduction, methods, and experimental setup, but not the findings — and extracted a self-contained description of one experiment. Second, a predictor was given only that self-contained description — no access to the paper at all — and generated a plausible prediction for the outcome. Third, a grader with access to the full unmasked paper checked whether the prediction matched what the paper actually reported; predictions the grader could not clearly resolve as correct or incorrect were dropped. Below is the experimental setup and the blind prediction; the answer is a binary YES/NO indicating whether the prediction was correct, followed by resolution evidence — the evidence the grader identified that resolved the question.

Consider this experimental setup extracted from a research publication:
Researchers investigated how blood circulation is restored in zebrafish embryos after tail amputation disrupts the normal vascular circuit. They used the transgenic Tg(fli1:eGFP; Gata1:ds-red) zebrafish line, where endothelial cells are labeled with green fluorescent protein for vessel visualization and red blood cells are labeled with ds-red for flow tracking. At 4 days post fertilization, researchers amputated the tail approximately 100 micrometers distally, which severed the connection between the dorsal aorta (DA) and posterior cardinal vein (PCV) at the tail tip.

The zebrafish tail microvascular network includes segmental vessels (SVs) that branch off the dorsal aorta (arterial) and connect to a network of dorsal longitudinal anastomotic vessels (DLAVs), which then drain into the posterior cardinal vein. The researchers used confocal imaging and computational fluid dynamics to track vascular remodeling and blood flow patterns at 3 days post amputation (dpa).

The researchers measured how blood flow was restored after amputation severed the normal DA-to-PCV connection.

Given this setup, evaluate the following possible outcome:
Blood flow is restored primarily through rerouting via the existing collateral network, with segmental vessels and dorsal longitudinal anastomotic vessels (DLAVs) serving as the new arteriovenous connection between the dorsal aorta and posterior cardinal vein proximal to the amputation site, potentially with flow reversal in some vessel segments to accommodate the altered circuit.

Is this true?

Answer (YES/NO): NO